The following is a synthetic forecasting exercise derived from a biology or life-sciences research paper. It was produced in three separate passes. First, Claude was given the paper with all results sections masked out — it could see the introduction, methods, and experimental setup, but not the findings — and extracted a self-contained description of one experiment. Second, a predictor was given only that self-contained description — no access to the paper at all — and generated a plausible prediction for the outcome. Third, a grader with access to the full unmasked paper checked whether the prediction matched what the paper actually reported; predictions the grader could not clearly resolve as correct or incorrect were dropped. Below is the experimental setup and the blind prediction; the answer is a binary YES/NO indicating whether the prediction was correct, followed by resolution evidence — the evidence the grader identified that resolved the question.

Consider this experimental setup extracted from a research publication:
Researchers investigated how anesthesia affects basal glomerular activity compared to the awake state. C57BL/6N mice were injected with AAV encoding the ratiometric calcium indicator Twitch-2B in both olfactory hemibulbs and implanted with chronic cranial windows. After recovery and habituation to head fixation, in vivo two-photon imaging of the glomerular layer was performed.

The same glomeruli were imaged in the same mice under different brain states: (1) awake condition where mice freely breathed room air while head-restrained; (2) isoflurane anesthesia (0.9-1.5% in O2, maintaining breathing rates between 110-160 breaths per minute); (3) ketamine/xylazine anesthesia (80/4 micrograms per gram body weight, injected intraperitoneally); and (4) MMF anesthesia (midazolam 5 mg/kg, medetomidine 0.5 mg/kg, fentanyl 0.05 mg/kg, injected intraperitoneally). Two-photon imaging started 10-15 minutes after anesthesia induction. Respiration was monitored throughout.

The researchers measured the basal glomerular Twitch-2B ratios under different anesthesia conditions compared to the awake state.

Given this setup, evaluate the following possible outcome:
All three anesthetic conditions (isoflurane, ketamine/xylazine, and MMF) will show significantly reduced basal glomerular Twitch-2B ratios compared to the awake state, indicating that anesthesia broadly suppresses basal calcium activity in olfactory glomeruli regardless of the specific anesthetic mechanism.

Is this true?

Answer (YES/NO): YES